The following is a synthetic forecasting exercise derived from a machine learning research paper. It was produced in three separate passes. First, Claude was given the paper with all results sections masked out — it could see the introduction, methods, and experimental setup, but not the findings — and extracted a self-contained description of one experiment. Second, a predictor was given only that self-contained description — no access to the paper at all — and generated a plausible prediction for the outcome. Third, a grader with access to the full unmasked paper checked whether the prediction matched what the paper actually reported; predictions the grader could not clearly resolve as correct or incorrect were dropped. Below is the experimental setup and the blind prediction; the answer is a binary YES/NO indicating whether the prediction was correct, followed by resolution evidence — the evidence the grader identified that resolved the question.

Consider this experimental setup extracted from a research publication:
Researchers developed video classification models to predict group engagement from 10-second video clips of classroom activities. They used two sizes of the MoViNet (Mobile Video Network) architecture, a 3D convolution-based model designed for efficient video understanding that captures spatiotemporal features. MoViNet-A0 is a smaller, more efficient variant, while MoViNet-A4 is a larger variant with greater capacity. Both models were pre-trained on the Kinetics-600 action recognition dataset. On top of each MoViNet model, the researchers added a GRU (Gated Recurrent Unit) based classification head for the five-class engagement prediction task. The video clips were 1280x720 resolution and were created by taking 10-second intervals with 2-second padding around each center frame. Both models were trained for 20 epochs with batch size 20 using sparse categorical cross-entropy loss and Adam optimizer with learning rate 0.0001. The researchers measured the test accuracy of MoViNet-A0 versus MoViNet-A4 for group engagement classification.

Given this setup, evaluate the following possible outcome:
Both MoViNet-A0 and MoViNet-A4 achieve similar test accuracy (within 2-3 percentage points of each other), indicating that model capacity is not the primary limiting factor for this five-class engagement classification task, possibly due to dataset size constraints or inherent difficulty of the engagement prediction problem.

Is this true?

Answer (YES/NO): NO